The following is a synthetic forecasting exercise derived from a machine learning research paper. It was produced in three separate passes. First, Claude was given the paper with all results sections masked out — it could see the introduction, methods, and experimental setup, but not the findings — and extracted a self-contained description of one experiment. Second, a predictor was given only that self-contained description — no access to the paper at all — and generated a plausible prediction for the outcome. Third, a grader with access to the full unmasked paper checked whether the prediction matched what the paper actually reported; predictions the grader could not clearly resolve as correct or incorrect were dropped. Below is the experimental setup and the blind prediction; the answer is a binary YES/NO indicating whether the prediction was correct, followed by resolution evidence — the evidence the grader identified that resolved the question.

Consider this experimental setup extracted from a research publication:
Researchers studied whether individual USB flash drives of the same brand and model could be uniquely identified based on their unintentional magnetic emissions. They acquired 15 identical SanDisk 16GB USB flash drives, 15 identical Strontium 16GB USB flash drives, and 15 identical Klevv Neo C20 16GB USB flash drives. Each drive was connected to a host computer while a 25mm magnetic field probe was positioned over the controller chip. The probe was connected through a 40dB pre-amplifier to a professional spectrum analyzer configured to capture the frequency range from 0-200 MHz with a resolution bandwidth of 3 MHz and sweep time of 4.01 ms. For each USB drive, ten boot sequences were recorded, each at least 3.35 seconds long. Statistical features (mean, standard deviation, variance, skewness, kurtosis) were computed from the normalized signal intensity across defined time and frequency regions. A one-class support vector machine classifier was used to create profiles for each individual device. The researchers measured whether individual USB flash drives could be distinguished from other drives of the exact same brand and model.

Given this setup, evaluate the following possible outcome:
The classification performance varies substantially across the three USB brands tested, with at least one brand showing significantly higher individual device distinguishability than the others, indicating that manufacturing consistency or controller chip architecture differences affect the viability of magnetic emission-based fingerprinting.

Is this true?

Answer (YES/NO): NO